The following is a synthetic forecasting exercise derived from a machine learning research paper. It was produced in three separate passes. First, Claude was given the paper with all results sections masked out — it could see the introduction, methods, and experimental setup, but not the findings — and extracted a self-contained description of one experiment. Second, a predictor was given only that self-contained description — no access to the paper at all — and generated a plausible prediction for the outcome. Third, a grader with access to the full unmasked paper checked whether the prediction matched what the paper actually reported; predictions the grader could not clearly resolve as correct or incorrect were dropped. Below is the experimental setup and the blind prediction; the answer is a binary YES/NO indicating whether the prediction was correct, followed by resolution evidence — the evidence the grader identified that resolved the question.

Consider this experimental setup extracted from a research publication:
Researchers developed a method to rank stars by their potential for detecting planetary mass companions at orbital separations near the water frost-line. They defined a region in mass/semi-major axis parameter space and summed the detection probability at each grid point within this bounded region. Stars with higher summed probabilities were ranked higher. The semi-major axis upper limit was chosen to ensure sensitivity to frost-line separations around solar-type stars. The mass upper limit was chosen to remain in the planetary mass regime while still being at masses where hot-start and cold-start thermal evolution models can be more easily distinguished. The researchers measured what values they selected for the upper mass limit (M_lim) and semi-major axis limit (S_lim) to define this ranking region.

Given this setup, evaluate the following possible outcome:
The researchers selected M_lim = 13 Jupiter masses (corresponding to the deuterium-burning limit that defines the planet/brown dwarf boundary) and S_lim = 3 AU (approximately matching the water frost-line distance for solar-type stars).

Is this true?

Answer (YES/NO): NO